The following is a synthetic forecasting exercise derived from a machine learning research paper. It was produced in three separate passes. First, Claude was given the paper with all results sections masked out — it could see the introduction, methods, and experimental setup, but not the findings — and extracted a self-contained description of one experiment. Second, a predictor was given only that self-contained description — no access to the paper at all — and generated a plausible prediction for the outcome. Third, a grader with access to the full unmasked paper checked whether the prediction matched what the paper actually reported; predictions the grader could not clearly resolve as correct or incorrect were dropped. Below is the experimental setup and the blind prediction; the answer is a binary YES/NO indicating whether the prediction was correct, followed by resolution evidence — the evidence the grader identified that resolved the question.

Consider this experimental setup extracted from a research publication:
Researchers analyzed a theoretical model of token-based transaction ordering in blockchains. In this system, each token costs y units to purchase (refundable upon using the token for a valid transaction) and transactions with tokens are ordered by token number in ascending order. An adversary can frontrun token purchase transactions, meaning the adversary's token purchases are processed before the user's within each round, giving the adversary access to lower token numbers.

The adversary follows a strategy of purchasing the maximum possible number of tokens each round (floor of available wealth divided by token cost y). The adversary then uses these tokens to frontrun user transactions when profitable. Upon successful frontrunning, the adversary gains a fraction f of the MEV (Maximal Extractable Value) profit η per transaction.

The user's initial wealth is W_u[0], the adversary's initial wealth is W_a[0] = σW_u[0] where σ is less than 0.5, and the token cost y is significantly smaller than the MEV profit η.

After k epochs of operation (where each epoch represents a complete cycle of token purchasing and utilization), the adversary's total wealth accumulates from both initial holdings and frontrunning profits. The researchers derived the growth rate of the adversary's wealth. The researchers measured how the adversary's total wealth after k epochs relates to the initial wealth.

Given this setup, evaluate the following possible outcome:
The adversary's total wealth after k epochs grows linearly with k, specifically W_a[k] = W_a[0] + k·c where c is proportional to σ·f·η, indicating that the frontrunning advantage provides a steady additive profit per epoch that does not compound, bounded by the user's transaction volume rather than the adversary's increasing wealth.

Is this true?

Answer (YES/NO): NO